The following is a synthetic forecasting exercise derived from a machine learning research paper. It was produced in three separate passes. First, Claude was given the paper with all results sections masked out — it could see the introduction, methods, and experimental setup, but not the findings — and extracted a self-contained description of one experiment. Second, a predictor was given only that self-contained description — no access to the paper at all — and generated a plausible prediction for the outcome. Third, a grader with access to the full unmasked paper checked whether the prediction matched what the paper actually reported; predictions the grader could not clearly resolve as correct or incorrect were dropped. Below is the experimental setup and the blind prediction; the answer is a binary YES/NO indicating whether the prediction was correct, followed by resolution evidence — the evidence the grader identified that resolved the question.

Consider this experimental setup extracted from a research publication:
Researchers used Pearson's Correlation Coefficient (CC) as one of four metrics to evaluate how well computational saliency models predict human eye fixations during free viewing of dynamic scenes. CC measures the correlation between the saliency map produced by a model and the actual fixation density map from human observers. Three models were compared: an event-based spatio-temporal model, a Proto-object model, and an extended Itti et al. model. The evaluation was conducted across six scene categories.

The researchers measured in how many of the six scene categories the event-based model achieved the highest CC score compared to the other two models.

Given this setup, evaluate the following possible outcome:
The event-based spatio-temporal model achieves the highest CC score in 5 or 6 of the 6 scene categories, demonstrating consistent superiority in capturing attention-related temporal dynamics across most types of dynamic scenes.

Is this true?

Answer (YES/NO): NO